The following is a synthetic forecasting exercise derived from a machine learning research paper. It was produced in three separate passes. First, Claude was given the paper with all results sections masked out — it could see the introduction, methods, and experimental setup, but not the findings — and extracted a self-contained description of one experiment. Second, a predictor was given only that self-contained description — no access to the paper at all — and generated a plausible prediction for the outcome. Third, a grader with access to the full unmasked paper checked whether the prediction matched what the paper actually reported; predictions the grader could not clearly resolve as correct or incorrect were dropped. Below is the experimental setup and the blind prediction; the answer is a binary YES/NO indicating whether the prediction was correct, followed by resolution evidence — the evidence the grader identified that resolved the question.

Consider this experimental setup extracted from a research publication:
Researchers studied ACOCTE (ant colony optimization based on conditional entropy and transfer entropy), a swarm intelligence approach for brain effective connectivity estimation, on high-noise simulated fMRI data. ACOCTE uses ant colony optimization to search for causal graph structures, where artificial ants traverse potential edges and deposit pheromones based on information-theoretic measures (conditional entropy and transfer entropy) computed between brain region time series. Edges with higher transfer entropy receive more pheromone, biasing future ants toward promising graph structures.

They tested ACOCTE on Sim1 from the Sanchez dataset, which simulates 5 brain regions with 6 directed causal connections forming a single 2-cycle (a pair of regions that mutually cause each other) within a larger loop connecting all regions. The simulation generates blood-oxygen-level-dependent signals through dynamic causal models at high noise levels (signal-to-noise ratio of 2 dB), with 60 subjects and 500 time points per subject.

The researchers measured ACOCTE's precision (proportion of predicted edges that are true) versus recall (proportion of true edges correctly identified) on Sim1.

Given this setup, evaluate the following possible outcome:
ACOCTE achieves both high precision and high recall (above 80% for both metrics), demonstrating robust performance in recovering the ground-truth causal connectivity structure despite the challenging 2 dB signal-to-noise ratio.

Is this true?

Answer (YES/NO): NO